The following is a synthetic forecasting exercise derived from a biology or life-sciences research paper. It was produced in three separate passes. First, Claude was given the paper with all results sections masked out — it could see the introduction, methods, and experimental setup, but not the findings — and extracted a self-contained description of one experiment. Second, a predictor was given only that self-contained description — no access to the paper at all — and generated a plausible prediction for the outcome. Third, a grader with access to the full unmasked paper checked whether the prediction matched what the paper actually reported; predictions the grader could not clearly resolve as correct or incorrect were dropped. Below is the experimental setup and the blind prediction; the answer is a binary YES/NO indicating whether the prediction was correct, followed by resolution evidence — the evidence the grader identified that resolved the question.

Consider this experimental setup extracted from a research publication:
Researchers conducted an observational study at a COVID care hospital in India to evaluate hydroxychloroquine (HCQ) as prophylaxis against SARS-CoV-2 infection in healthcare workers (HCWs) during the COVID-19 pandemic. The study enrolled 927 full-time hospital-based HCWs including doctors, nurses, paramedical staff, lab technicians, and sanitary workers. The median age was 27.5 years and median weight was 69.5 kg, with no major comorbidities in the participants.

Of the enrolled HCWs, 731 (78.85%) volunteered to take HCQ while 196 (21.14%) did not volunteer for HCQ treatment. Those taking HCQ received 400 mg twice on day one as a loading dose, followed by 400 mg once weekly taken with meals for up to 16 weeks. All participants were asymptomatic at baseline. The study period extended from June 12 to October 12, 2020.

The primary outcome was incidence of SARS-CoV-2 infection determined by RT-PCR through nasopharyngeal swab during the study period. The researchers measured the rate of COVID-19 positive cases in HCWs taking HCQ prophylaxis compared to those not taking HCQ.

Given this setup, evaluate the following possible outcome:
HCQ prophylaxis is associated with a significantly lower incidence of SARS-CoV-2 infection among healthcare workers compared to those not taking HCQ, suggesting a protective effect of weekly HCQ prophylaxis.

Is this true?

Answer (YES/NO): NO